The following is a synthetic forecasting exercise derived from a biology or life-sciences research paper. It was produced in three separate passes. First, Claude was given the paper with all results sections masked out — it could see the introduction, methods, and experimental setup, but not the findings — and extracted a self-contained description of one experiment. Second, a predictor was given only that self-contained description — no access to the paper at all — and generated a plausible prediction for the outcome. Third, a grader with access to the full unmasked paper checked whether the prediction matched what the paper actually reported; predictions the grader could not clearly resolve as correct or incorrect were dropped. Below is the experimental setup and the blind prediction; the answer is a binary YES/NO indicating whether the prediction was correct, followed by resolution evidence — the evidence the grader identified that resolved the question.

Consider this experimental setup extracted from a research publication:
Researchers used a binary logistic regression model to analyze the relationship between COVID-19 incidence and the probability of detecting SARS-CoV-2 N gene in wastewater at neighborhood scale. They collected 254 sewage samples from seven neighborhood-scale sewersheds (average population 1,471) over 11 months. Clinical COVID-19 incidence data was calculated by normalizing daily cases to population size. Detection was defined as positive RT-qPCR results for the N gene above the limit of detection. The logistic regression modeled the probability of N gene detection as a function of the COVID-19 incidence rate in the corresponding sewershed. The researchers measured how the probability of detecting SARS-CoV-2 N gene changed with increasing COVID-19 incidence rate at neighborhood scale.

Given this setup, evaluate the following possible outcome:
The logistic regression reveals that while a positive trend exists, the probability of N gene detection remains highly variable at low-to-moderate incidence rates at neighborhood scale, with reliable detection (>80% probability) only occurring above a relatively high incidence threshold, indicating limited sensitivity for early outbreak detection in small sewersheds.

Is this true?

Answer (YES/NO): NO